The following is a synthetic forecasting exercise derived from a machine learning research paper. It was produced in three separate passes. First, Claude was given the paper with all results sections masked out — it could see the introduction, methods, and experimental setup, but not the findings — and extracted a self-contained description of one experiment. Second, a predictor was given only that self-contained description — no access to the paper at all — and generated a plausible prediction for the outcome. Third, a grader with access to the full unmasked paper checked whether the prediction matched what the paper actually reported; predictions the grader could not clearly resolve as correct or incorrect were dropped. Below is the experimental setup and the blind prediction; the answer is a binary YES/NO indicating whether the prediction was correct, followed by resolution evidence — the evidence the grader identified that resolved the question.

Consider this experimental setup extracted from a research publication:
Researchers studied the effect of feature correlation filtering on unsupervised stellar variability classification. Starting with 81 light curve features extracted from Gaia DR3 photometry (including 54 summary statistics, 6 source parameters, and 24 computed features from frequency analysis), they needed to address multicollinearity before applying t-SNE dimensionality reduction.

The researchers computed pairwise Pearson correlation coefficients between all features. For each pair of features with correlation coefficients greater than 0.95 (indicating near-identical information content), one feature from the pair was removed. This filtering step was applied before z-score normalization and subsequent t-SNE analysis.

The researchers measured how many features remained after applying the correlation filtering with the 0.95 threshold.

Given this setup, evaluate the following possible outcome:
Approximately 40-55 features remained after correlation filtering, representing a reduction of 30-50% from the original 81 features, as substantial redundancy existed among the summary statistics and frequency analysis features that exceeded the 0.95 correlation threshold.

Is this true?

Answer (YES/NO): NO